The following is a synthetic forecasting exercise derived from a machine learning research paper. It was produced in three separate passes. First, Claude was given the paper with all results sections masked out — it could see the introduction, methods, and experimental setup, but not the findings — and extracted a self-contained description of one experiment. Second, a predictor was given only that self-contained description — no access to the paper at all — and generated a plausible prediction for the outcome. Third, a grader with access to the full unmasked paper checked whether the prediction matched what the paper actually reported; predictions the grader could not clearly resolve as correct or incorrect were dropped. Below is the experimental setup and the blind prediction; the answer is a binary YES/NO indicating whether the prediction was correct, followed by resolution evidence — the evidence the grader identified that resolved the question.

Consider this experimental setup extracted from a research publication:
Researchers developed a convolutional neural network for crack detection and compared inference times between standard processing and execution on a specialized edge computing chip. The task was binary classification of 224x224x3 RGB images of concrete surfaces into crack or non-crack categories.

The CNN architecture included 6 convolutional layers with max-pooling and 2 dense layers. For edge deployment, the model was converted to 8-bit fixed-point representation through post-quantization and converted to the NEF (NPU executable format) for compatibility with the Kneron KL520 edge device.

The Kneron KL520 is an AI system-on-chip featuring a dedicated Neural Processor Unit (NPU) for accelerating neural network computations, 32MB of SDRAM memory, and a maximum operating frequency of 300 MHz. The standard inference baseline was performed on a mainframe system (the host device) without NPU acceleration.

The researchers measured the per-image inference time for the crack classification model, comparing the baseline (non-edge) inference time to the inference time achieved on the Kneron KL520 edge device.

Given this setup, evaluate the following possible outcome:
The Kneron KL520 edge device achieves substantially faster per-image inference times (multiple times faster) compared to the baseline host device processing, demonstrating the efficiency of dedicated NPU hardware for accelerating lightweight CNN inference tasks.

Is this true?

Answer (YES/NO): YES